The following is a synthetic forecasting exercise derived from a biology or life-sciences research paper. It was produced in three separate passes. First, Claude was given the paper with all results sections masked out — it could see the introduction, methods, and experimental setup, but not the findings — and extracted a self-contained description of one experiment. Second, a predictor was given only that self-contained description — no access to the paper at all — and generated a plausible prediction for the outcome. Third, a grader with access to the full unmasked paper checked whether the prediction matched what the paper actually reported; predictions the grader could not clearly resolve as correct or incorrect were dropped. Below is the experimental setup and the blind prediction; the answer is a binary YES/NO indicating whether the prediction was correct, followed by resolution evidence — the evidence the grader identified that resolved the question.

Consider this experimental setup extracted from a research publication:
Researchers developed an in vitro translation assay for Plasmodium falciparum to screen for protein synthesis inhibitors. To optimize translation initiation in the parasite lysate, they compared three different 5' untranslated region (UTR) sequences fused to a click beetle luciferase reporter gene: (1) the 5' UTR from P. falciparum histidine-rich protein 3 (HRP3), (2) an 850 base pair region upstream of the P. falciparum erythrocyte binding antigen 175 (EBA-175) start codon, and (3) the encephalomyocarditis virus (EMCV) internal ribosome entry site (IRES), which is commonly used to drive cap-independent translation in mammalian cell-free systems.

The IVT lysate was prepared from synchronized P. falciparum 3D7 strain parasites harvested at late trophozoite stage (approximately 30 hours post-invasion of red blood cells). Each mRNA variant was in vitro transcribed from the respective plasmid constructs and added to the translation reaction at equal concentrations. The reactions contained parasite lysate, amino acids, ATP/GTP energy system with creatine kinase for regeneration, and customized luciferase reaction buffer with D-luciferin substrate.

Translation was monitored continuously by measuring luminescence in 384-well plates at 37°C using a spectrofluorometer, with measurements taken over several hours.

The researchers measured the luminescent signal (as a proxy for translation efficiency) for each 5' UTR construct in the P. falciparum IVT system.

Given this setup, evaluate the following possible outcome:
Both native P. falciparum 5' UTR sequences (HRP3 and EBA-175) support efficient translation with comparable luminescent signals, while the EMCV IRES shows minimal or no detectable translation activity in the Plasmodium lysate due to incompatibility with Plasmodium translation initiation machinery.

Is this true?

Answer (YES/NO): NO